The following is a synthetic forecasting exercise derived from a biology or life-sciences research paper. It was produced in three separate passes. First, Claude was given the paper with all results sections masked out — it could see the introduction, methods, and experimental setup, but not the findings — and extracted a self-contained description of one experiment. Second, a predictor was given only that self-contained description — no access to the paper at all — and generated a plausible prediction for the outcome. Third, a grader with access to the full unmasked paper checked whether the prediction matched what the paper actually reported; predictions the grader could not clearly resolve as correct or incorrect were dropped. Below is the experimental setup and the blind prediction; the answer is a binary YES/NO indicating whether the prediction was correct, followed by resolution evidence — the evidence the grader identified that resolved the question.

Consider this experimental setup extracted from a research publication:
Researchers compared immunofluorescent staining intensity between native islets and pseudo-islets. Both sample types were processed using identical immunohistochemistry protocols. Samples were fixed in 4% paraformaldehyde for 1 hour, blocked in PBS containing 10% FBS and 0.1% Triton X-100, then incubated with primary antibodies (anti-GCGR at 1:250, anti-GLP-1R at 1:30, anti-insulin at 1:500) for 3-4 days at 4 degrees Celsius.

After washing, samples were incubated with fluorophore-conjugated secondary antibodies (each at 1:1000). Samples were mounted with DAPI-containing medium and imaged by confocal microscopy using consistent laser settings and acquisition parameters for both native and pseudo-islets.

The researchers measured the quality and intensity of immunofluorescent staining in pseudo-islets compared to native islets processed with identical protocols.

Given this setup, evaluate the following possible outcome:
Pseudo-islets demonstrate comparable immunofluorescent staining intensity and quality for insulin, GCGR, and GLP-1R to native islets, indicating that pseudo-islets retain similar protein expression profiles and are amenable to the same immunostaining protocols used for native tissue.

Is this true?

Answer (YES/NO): NO